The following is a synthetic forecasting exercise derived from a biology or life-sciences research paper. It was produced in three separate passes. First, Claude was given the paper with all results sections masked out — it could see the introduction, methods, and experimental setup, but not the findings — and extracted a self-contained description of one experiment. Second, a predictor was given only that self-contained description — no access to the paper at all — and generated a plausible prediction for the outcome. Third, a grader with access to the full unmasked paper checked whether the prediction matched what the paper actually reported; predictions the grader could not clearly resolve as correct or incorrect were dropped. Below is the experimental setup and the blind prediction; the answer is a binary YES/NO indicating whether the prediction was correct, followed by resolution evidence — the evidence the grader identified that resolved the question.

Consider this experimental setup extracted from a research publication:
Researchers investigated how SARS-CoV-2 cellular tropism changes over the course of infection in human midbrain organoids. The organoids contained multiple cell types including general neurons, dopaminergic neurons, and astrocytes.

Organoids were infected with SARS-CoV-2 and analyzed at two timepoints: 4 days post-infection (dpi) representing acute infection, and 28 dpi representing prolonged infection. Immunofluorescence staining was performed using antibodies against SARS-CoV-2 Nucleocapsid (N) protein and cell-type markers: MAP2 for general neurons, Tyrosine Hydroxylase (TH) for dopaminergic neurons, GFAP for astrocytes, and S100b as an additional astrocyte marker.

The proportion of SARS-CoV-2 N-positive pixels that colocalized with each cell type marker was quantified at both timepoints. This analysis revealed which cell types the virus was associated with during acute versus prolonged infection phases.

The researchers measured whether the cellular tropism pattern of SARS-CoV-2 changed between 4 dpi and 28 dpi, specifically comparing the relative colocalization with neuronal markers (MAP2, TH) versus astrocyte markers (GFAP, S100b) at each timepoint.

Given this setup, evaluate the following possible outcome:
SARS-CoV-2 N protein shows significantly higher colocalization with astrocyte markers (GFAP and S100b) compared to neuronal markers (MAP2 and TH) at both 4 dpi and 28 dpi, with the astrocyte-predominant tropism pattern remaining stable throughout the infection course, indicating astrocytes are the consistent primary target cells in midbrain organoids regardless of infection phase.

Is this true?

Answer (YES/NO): NO